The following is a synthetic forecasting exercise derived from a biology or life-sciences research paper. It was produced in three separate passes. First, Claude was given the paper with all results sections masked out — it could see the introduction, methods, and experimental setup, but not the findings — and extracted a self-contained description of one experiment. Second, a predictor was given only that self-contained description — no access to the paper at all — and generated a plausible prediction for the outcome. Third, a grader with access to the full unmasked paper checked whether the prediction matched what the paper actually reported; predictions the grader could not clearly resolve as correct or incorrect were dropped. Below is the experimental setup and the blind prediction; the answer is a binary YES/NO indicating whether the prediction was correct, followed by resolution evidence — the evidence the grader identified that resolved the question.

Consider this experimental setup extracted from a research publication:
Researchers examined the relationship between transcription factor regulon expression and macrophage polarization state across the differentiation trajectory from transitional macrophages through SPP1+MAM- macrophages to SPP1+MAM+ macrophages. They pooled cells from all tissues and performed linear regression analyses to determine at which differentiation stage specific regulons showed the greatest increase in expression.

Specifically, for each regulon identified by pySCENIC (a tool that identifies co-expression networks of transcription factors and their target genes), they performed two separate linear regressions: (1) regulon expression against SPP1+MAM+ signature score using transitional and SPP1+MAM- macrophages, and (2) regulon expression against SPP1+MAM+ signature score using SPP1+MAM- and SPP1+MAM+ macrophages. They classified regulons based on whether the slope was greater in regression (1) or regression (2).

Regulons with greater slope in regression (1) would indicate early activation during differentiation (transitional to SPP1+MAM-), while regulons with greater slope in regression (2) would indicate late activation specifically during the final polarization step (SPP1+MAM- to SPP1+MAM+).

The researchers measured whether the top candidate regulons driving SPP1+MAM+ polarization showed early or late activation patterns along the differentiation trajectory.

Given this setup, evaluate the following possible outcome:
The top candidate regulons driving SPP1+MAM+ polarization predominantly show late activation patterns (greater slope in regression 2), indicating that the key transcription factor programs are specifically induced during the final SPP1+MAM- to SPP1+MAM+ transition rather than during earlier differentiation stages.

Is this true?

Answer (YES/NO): YES